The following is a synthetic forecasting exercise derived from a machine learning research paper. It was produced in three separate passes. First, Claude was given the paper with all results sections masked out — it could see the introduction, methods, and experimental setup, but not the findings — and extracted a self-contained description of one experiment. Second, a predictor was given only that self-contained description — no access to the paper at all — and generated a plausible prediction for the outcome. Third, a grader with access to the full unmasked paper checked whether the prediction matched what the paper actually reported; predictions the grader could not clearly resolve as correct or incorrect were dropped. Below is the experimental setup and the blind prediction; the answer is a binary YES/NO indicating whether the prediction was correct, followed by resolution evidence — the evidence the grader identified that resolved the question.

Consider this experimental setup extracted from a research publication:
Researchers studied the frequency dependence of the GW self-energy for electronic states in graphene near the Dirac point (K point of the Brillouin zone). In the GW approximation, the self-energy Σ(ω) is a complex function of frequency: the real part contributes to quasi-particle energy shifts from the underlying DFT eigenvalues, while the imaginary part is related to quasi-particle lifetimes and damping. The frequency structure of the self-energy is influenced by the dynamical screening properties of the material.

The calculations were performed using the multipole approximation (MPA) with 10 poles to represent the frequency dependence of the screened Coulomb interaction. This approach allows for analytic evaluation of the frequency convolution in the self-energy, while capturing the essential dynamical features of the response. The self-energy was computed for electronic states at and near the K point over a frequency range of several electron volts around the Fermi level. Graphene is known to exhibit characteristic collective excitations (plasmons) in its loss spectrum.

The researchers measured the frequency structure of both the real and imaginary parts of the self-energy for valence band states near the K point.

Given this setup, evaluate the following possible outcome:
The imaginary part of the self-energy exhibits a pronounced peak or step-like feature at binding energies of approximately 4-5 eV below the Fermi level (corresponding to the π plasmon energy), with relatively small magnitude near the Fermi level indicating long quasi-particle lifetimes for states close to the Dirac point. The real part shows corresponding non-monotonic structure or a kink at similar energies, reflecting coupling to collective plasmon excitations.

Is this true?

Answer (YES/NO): YES